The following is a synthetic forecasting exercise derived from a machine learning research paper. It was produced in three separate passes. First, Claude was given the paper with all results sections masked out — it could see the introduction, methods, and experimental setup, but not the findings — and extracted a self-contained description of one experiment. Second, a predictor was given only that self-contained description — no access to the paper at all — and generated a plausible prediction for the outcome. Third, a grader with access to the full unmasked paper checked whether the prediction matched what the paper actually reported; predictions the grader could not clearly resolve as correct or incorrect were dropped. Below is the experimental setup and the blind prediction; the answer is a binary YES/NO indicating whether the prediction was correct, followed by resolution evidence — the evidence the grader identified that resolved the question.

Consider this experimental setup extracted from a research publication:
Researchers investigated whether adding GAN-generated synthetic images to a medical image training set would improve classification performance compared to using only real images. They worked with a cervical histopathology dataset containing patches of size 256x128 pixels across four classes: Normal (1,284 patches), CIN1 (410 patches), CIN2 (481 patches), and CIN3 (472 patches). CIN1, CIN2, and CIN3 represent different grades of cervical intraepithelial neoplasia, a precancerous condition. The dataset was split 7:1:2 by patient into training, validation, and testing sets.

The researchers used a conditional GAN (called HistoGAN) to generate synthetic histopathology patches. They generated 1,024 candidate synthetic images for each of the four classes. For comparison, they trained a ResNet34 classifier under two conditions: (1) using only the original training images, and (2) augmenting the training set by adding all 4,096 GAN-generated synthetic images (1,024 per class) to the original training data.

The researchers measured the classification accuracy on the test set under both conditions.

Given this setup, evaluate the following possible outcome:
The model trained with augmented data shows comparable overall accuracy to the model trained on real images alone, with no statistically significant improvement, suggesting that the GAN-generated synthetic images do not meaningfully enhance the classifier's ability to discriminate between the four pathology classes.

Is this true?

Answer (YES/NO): NO